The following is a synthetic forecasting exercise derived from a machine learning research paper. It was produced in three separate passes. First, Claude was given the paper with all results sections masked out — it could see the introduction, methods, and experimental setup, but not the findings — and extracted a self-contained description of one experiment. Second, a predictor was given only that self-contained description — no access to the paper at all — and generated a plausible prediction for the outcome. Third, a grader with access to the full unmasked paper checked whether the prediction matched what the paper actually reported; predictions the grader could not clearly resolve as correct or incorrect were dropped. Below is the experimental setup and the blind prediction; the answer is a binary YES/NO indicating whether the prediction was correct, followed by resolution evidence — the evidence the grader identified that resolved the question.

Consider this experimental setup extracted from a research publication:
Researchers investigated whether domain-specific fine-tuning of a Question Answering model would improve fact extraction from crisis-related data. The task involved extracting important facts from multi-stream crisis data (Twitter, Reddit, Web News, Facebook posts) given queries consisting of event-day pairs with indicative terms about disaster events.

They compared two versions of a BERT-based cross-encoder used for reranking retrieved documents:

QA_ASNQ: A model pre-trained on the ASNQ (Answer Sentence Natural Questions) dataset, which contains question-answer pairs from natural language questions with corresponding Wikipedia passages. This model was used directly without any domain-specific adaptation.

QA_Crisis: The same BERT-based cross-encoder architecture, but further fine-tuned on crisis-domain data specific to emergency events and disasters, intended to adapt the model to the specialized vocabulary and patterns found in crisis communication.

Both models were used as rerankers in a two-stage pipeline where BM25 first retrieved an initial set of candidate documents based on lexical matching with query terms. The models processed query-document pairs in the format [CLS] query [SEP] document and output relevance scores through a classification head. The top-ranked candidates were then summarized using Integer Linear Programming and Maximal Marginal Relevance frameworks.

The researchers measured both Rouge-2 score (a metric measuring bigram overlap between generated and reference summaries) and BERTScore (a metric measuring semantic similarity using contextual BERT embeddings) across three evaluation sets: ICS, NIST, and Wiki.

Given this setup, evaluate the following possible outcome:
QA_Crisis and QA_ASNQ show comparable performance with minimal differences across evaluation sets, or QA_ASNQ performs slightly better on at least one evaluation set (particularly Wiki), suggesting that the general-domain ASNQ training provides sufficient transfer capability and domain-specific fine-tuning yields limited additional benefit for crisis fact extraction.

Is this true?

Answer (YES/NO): YES